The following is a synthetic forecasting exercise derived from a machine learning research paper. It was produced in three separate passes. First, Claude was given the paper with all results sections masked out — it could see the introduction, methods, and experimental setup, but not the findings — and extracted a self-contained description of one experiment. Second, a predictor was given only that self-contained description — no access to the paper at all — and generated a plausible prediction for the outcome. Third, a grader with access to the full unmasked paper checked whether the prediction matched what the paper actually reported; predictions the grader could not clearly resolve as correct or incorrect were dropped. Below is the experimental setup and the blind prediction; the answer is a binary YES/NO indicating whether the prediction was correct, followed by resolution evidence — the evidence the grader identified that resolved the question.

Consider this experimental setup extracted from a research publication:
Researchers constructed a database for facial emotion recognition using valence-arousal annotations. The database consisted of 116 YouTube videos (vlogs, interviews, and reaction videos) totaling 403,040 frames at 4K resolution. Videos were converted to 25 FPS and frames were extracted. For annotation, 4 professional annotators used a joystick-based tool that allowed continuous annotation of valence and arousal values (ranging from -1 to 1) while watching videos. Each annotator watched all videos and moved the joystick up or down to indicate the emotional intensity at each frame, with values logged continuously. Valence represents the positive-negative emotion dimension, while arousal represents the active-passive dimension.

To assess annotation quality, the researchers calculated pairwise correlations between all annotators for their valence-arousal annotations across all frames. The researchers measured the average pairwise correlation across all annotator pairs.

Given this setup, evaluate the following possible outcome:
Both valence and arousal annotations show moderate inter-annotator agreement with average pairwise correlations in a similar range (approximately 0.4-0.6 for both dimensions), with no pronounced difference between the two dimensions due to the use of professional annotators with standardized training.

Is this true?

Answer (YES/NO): NO